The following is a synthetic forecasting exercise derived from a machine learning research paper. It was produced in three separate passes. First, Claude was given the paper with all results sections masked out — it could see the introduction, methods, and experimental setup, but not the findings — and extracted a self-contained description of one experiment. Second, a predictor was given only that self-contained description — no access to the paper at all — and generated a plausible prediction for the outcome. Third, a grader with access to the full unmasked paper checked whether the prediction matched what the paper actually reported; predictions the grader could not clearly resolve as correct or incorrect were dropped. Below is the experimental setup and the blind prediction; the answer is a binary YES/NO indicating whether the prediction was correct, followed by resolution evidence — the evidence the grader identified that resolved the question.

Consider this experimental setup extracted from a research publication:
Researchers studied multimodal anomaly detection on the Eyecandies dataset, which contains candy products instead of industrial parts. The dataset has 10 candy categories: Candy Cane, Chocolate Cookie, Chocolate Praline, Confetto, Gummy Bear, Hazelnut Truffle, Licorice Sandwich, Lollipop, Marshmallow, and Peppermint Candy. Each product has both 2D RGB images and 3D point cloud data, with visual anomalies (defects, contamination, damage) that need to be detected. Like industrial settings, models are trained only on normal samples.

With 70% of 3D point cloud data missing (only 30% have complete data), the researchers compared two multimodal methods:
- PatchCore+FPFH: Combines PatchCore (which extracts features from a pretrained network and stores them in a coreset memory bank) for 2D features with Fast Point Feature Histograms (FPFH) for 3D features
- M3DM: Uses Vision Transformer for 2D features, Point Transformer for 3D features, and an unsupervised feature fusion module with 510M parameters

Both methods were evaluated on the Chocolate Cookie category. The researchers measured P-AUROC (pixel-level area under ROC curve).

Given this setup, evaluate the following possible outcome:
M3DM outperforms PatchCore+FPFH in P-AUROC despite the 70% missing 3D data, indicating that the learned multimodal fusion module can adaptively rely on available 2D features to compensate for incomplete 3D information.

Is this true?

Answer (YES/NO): NO